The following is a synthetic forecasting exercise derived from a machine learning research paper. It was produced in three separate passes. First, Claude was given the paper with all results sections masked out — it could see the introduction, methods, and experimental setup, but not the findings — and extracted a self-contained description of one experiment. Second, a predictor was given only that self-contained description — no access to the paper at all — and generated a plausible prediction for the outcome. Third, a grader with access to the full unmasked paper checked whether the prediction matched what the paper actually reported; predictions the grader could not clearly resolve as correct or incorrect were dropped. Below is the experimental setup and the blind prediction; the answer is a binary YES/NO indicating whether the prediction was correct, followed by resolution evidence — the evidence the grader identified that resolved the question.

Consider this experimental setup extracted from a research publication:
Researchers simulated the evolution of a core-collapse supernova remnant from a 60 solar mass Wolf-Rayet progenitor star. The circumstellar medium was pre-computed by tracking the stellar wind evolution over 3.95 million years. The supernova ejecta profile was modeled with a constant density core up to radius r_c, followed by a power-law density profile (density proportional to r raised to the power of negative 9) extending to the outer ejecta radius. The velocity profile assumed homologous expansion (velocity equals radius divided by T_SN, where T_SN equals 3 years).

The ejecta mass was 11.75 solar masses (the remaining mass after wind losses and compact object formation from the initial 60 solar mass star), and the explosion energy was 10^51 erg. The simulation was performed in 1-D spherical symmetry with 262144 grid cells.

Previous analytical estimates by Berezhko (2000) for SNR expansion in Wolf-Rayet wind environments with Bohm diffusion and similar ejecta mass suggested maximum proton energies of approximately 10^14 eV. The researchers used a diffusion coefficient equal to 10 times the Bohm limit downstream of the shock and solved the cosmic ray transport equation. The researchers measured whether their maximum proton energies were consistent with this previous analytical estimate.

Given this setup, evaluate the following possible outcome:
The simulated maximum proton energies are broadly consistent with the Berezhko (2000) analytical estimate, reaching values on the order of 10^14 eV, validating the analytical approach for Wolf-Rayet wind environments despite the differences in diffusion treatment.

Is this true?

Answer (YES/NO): NO